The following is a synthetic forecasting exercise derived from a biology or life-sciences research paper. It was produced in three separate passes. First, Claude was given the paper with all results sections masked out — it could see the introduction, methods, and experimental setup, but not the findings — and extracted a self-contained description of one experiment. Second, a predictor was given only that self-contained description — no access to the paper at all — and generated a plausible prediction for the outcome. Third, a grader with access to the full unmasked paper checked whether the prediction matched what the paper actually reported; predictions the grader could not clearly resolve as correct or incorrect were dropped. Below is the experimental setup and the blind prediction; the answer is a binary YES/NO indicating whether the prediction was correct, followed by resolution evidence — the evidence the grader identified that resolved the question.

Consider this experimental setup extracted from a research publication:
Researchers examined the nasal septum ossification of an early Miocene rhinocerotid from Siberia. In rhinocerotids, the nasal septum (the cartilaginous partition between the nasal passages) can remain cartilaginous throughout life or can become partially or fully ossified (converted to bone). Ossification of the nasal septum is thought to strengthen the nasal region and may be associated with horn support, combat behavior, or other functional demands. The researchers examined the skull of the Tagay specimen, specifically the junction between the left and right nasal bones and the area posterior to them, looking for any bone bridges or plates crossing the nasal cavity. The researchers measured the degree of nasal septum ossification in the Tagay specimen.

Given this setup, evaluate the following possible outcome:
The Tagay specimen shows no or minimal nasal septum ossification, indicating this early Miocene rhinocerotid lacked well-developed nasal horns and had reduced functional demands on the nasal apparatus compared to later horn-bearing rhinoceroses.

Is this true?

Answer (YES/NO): YES